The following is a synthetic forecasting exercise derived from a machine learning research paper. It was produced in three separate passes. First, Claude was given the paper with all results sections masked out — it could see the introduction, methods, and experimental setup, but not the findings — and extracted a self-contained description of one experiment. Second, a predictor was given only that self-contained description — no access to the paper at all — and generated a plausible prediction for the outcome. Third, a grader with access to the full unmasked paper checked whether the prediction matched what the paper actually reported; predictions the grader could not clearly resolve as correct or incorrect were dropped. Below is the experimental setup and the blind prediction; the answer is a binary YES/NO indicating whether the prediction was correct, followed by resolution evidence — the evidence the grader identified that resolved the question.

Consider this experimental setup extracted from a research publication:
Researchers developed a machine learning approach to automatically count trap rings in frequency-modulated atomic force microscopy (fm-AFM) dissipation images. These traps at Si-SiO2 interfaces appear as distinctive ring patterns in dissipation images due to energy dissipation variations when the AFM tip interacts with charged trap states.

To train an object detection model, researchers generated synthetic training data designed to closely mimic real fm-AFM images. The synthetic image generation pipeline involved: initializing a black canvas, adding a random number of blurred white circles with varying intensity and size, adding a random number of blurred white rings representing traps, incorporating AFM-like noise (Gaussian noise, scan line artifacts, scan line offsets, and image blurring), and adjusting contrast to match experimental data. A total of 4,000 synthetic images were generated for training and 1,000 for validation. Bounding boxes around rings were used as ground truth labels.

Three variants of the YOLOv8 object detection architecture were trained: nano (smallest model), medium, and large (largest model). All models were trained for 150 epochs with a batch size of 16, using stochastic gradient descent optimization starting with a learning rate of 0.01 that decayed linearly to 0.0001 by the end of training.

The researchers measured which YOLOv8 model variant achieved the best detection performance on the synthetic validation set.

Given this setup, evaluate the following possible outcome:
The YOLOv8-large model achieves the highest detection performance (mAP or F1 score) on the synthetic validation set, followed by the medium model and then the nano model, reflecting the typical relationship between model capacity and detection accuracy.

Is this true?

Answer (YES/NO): NO